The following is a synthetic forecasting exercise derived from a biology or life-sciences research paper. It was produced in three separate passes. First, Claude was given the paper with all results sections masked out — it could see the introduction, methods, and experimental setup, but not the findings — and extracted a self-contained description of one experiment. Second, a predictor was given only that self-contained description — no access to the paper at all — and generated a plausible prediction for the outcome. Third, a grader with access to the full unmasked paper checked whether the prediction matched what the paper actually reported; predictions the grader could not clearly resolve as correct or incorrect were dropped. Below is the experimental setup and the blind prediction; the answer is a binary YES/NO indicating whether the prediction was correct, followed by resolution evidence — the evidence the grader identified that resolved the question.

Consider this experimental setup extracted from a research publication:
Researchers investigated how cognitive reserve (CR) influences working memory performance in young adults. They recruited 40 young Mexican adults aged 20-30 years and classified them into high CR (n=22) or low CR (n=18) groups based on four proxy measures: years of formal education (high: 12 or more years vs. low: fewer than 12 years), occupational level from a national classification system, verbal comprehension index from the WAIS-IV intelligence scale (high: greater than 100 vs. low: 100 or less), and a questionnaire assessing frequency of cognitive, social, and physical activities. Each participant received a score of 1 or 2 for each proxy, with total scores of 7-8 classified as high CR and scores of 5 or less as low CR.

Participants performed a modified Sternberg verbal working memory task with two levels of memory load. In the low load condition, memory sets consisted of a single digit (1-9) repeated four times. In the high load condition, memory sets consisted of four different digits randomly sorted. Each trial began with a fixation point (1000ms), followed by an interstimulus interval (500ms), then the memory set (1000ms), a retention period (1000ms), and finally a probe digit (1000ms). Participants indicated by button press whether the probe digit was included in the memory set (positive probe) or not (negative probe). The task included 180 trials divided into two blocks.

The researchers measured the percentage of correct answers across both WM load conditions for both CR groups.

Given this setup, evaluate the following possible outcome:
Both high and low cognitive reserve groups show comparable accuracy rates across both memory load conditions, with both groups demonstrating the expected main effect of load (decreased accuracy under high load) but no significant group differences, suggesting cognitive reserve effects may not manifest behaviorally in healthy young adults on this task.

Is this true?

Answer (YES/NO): NO